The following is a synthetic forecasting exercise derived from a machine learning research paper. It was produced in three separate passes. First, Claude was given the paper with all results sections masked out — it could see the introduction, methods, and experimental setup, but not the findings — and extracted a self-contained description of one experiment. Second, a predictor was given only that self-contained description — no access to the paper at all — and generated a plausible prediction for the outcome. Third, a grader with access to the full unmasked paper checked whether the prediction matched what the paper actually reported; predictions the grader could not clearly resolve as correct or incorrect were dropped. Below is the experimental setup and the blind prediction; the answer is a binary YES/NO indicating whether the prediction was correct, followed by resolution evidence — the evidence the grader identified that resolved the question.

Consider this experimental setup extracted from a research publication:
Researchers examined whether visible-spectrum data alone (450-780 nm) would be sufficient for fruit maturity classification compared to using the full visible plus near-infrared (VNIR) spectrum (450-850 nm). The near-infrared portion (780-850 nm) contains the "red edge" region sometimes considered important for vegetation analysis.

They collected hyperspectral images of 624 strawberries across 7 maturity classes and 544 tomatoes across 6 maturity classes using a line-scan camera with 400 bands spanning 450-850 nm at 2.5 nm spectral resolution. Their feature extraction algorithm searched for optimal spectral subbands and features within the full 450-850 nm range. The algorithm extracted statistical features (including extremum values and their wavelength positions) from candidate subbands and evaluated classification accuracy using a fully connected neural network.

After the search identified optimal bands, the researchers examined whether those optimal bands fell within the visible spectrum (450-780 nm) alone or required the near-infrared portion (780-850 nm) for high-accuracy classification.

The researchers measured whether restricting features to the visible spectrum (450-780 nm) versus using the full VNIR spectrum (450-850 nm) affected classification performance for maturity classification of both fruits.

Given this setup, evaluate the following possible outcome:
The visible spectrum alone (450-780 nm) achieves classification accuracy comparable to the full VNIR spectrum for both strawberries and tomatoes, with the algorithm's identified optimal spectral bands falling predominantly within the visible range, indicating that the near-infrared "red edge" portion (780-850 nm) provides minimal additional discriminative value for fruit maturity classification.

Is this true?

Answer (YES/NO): YES